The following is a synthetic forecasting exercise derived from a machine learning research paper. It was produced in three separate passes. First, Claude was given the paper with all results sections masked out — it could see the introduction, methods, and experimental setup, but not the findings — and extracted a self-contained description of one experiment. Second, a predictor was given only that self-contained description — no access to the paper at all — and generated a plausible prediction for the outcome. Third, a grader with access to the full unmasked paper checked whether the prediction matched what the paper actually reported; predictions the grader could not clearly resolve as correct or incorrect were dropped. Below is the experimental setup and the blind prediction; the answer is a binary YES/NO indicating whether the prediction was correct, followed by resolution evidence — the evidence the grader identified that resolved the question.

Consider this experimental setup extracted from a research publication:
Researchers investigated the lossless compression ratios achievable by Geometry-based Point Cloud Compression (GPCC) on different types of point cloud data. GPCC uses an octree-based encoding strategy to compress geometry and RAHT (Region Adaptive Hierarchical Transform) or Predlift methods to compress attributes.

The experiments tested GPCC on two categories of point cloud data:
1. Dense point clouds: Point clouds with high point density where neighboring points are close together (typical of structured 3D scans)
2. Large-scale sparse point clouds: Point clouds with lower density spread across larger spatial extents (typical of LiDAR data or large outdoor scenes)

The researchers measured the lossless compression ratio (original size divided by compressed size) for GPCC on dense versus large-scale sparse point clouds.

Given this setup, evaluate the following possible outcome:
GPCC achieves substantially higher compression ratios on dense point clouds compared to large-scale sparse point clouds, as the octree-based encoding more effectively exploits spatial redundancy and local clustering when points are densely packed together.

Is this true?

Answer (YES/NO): YES